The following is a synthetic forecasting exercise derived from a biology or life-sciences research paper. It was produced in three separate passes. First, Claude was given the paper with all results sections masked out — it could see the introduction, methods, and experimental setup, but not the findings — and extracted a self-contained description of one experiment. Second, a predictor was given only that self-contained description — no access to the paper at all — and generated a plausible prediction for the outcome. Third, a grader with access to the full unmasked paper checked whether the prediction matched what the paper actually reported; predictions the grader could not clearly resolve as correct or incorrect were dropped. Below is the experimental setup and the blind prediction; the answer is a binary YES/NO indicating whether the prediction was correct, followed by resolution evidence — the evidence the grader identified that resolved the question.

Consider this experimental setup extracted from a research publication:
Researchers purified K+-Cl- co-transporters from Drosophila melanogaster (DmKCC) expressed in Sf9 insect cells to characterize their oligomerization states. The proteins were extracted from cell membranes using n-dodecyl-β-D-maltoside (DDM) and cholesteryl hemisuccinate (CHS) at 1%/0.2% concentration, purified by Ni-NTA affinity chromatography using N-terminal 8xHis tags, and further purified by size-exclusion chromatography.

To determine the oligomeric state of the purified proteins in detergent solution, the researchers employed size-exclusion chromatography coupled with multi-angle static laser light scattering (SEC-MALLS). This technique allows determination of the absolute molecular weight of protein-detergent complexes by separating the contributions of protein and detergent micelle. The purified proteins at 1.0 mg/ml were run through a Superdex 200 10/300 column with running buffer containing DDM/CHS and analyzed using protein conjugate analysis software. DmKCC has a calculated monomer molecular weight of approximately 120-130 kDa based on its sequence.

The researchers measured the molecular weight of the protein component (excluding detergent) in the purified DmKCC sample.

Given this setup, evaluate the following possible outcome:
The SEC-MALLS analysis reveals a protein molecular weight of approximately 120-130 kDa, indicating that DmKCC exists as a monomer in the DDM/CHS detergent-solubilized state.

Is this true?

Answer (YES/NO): NO